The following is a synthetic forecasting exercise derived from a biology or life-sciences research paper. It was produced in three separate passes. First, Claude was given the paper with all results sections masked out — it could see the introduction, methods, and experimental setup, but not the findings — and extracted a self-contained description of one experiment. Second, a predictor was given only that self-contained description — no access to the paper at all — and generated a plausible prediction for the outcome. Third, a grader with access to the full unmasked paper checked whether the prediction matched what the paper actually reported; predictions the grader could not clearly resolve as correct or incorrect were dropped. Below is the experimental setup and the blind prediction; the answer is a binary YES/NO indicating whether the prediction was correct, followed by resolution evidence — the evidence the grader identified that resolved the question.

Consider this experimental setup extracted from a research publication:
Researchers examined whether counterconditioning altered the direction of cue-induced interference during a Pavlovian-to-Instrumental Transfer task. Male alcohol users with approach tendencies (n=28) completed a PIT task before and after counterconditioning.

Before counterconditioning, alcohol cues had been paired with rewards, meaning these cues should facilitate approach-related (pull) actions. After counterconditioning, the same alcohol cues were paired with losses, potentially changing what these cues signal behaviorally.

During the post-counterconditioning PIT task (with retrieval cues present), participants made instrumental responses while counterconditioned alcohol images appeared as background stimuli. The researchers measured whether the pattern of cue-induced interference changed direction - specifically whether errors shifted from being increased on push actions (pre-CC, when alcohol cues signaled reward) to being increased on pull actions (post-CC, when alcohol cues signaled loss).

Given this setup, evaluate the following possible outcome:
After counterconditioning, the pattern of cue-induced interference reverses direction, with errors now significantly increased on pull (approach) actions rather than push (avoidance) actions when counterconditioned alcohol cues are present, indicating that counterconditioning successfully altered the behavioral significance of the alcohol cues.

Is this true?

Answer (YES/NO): YES